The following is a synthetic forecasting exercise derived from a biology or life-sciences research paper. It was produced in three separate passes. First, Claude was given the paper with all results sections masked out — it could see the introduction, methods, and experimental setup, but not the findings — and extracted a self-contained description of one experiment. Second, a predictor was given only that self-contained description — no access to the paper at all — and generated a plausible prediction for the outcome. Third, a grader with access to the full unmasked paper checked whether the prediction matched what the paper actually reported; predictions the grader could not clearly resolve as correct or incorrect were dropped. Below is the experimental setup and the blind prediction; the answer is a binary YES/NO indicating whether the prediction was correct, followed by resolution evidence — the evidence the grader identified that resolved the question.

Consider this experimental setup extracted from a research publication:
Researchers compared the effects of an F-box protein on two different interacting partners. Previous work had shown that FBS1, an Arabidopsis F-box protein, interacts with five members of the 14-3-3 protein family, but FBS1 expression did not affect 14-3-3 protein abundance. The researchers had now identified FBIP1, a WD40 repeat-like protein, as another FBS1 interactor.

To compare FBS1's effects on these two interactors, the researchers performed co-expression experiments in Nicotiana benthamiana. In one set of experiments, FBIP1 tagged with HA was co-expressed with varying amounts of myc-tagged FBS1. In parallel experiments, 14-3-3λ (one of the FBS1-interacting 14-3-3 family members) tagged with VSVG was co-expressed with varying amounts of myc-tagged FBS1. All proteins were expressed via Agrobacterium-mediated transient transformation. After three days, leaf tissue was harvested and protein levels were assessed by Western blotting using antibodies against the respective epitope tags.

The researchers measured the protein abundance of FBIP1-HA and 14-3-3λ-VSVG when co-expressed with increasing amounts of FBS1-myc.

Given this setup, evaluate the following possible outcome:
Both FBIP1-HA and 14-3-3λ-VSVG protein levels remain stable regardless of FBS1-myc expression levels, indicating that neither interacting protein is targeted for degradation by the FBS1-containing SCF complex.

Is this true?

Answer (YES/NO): NO